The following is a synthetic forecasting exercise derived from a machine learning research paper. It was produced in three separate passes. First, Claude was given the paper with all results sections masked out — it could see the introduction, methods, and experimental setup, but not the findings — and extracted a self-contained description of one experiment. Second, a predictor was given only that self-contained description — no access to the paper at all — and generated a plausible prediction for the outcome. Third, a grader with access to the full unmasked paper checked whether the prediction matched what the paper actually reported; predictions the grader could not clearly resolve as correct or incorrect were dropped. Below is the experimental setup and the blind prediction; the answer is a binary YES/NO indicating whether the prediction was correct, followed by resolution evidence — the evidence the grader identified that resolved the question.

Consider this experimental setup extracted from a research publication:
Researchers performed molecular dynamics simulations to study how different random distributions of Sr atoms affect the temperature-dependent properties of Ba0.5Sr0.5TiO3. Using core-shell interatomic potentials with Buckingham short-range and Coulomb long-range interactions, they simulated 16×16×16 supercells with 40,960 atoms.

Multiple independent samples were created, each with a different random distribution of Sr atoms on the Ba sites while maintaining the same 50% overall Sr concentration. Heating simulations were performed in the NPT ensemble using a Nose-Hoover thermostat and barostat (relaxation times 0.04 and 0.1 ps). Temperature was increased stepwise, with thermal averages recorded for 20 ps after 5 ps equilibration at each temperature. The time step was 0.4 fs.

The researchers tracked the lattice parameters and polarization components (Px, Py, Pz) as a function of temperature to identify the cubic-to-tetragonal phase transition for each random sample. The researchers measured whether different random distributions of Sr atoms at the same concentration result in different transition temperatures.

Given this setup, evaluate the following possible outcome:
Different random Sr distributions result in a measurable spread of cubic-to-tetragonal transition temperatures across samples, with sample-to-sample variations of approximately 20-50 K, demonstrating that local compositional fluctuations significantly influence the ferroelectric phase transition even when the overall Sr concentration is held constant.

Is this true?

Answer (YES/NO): NO